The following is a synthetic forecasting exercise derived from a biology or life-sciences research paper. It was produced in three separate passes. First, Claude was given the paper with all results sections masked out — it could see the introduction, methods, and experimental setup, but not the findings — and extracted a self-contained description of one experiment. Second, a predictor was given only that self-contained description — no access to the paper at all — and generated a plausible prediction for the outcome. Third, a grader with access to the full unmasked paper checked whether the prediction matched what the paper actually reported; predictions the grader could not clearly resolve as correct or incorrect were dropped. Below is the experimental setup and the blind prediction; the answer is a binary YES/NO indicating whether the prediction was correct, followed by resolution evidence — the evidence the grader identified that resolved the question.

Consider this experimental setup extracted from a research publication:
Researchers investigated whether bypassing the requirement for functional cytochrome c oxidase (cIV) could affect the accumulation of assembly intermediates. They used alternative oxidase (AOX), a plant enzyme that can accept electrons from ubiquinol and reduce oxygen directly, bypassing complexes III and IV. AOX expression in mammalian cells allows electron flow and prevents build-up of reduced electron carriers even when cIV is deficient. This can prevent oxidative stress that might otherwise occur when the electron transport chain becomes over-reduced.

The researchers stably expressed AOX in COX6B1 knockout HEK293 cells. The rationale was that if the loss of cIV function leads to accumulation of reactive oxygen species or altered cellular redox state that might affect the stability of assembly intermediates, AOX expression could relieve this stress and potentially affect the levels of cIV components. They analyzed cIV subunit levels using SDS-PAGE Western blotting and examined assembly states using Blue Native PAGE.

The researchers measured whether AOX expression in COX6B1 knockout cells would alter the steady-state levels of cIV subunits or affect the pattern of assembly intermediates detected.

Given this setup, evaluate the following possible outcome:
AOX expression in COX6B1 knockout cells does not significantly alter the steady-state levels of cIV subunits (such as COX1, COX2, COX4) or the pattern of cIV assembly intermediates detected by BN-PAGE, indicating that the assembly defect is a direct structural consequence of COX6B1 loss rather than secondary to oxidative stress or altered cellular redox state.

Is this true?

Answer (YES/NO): NO